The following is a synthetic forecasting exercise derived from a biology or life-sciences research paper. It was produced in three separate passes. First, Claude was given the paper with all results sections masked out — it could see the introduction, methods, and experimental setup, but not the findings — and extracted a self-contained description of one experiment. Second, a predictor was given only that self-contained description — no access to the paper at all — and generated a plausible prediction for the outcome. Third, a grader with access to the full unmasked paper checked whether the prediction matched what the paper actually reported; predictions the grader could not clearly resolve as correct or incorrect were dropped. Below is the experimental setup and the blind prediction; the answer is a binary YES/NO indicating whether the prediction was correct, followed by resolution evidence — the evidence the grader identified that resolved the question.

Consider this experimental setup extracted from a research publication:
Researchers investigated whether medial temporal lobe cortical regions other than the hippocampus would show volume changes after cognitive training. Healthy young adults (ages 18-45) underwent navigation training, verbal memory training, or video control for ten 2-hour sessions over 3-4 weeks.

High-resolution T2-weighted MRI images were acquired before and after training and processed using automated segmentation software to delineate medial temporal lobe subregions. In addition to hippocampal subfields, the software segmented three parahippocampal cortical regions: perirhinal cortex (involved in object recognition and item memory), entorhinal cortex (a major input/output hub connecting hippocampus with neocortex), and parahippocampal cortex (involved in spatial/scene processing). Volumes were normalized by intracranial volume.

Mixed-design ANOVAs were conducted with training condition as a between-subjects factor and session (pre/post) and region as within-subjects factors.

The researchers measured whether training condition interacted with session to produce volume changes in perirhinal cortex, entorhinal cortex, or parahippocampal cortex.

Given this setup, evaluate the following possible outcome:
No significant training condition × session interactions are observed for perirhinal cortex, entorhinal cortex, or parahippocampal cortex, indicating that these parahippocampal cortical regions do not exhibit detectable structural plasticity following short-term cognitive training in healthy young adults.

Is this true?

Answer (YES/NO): YES